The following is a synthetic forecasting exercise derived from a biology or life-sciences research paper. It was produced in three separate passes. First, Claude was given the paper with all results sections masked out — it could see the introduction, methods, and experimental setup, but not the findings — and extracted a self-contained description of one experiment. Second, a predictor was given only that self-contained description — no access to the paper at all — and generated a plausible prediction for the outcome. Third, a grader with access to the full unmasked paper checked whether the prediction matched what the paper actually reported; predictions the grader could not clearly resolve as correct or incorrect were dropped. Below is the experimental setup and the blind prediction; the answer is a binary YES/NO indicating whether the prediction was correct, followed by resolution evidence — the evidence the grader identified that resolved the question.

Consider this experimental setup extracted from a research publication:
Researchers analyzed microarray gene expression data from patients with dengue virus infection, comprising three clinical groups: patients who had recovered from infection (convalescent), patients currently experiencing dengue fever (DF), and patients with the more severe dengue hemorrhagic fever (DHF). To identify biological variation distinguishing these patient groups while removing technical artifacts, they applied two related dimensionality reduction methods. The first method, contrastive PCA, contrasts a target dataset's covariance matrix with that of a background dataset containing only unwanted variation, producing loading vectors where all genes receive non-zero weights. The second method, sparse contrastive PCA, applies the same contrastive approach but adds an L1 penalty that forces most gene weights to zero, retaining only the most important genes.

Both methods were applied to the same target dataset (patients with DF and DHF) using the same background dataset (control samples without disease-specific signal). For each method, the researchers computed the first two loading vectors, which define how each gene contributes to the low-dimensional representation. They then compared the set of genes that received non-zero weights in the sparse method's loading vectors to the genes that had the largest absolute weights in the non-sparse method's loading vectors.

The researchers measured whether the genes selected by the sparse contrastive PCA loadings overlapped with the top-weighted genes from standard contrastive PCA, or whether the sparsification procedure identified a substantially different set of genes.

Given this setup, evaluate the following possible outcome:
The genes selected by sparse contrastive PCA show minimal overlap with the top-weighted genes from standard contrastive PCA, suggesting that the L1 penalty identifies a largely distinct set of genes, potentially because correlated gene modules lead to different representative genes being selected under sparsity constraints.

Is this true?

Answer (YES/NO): NO